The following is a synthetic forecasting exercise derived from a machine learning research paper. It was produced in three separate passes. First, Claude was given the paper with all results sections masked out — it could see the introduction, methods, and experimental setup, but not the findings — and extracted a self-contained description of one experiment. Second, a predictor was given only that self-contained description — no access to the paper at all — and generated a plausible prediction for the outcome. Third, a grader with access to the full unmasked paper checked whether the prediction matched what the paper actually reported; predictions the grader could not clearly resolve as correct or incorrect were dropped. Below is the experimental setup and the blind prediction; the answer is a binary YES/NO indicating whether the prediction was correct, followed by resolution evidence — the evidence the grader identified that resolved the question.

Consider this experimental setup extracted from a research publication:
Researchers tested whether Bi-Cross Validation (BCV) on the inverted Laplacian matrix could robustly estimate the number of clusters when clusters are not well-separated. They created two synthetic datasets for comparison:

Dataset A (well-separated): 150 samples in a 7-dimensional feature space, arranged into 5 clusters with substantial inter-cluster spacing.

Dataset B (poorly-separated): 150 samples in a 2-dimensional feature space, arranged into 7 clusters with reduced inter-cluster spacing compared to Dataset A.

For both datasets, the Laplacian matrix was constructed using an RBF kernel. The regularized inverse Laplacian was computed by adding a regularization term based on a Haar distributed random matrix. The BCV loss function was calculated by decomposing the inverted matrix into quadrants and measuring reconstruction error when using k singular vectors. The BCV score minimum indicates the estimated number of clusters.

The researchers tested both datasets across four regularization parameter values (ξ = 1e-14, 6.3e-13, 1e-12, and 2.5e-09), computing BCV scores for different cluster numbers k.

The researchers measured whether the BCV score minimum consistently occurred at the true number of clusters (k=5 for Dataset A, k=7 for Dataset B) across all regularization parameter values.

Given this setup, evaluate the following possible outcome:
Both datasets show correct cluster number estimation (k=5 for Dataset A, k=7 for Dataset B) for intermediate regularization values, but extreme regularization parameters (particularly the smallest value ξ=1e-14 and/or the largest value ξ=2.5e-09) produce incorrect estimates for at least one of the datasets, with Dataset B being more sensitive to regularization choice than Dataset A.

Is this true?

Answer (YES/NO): NO